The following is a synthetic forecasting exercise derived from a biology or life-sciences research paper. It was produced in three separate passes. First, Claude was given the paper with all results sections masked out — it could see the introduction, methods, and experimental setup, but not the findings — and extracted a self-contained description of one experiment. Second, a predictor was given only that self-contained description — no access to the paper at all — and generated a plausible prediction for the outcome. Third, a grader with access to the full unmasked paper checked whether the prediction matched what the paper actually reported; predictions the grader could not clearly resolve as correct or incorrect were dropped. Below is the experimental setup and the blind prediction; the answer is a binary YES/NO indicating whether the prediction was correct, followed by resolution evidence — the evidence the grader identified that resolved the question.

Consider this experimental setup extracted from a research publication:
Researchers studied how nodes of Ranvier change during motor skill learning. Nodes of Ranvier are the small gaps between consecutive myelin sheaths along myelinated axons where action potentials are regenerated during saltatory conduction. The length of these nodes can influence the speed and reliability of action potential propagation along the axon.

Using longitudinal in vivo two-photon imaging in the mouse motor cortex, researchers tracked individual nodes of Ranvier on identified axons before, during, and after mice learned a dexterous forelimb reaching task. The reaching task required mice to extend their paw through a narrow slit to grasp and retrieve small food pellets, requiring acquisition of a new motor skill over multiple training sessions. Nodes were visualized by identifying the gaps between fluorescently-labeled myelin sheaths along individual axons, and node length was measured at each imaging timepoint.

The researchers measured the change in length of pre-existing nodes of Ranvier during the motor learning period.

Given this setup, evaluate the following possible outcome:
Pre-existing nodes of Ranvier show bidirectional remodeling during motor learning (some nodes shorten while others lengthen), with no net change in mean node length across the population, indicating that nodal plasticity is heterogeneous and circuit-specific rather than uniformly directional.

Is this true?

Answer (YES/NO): NO